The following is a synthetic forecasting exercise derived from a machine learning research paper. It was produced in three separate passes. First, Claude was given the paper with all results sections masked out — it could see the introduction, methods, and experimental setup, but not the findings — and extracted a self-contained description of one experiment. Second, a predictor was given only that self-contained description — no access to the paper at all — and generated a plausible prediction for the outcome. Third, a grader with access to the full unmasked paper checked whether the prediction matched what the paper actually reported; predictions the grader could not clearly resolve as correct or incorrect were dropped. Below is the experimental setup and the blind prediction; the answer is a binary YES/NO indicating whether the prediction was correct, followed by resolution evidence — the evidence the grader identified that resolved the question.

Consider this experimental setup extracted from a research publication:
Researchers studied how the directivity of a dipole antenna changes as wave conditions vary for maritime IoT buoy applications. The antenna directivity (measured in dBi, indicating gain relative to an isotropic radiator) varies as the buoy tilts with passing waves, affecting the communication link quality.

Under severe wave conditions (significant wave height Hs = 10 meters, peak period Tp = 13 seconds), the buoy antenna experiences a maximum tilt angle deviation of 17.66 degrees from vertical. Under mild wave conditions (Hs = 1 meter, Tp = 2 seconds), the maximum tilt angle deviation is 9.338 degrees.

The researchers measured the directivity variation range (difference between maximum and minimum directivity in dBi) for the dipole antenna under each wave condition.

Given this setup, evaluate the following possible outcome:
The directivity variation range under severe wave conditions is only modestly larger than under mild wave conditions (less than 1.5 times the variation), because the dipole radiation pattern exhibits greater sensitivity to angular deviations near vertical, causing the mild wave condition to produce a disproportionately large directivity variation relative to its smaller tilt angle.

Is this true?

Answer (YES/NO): NO